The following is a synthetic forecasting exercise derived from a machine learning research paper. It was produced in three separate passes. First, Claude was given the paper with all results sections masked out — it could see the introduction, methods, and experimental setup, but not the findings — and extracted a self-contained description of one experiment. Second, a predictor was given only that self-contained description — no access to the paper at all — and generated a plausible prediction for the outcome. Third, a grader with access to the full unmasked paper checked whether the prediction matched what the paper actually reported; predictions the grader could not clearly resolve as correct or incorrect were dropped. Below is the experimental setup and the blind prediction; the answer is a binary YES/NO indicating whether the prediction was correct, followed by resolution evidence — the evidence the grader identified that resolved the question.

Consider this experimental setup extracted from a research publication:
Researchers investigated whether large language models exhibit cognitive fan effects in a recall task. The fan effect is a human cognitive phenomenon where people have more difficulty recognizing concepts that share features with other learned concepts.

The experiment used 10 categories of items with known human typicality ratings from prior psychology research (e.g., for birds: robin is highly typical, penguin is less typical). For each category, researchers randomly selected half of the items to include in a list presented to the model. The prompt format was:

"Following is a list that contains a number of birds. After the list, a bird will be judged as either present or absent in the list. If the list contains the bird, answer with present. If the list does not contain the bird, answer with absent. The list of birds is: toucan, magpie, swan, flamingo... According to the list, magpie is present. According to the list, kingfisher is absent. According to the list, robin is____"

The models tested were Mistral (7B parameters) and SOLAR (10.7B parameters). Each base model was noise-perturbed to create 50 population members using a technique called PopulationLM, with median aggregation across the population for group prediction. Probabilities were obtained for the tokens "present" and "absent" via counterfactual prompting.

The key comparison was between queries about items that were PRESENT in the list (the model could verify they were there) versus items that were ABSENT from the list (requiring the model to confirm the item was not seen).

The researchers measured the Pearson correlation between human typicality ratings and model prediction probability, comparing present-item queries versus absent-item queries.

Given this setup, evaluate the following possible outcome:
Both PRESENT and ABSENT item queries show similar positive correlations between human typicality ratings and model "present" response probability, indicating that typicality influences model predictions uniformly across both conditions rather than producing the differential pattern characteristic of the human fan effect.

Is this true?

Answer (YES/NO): NO